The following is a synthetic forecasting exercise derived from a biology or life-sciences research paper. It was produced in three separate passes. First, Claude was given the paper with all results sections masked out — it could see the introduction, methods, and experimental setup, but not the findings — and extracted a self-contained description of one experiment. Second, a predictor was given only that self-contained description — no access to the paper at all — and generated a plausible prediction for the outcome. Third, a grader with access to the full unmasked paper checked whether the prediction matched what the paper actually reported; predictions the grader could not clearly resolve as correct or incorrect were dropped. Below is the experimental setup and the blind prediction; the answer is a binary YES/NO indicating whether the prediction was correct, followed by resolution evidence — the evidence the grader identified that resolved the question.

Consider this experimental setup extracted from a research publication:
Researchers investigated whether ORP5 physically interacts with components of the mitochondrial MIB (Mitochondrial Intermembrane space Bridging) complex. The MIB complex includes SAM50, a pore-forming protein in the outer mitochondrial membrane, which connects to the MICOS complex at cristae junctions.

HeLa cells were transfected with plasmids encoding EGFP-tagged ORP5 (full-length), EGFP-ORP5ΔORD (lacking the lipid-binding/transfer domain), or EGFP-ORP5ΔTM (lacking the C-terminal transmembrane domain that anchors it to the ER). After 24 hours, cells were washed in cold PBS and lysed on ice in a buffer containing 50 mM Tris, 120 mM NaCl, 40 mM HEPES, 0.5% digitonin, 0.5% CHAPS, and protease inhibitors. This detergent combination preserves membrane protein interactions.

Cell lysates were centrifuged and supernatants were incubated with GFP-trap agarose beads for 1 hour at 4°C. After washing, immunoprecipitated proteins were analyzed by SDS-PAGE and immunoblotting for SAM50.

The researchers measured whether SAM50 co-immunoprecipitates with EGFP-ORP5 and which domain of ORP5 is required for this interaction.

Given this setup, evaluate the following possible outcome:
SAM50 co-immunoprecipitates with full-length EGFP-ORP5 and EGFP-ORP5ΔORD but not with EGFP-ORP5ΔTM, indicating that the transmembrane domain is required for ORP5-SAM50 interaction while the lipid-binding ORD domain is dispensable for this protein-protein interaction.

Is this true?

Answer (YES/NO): NO